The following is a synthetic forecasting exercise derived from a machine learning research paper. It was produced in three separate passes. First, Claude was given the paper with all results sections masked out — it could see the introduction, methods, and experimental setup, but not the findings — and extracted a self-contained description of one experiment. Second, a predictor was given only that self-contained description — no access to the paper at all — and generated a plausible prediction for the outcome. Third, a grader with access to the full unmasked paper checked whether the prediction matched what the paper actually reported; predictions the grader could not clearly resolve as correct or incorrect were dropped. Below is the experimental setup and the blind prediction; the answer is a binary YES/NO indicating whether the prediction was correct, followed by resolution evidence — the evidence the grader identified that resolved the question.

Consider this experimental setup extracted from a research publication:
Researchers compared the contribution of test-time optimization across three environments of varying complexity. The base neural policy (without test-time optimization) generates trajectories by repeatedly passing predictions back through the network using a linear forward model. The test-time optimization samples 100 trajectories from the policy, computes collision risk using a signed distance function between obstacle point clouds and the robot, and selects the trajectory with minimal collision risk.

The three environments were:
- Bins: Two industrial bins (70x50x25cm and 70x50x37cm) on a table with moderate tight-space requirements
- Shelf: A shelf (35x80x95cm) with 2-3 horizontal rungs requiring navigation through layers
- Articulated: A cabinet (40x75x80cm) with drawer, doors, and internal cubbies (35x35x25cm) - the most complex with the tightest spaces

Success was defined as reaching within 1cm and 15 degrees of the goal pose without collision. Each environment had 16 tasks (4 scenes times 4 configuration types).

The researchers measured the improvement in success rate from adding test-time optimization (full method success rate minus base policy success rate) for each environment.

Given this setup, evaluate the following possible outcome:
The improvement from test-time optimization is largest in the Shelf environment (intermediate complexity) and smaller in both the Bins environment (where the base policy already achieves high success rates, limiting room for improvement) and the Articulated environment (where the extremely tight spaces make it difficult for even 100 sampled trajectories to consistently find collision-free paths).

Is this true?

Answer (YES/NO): NO